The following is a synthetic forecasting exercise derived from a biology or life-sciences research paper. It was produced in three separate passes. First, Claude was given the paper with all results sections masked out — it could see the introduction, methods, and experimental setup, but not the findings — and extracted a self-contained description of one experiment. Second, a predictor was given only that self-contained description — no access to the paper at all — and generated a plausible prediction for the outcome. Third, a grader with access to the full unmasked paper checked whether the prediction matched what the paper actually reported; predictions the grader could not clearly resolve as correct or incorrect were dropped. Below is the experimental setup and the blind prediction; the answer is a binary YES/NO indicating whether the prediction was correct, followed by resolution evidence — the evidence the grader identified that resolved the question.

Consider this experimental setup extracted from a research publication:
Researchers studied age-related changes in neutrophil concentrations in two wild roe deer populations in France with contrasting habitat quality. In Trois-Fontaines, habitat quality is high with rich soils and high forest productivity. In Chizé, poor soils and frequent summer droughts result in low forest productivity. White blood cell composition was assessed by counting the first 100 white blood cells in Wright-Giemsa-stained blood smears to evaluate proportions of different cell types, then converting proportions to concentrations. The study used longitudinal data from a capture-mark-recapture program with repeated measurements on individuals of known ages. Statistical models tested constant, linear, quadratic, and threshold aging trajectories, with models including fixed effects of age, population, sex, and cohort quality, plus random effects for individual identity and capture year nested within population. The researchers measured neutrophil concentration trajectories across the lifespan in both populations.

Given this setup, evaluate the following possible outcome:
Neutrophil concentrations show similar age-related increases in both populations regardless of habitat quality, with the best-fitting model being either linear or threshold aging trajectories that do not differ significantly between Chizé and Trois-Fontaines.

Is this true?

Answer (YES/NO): YES